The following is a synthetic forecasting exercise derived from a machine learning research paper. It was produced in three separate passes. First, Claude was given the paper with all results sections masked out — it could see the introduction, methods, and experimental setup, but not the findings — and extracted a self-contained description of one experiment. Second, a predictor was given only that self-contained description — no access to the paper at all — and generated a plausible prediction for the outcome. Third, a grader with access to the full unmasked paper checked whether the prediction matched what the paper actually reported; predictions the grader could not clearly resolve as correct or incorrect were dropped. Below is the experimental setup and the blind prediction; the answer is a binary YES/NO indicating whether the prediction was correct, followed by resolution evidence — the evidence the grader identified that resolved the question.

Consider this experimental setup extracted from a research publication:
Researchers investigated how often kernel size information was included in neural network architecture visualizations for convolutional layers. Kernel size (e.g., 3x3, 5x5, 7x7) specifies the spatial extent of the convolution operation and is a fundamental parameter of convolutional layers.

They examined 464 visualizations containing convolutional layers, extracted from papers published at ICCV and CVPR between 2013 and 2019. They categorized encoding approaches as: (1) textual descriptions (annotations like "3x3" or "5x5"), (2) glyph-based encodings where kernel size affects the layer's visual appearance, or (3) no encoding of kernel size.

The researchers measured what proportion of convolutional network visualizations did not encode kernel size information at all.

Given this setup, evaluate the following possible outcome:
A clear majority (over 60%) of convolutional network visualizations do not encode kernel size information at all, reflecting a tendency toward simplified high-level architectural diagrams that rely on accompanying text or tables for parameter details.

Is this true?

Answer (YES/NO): YES